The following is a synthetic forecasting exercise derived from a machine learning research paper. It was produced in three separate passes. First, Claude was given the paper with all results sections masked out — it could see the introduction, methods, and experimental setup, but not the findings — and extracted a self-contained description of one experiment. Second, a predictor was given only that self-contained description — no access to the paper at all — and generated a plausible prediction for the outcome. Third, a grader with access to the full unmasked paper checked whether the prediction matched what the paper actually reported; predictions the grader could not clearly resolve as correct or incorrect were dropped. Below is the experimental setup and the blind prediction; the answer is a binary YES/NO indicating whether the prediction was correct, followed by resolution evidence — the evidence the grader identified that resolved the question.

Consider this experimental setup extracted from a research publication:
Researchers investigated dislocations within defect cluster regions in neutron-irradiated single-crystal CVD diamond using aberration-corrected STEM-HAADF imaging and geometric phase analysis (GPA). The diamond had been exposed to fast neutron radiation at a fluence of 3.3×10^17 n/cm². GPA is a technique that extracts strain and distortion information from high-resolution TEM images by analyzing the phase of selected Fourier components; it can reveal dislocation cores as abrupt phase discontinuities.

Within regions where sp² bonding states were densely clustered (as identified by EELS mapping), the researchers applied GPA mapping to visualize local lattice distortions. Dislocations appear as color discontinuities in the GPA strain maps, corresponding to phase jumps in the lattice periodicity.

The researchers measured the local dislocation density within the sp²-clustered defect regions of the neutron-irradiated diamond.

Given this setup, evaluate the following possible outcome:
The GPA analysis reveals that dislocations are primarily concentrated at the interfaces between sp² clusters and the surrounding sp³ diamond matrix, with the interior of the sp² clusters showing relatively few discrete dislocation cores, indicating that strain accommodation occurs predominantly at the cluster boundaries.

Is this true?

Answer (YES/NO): NO